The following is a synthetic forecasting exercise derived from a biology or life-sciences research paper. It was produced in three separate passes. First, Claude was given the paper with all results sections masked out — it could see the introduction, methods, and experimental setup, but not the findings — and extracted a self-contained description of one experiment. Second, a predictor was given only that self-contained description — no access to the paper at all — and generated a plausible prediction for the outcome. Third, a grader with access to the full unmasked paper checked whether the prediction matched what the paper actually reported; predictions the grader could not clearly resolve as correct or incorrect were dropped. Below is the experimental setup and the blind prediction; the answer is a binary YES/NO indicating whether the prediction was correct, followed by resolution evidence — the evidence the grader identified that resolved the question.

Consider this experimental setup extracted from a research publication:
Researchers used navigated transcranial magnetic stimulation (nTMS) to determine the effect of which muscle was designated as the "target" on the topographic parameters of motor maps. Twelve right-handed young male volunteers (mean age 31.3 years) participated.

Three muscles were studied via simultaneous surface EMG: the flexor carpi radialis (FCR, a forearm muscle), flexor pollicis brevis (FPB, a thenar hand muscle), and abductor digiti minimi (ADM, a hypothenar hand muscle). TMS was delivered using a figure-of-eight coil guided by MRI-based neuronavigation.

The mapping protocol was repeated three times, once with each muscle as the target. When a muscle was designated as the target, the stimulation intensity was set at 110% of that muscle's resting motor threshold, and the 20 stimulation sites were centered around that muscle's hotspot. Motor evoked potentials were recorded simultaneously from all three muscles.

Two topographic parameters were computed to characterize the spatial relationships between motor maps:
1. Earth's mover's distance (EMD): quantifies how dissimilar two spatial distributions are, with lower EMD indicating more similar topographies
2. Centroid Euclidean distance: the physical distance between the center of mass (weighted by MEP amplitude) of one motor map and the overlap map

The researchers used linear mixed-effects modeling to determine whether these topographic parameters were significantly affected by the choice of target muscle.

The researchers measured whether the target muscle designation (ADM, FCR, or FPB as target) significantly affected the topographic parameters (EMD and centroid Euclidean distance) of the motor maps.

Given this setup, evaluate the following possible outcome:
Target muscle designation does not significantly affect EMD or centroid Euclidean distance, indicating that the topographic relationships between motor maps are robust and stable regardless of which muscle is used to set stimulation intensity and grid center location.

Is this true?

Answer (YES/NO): YES